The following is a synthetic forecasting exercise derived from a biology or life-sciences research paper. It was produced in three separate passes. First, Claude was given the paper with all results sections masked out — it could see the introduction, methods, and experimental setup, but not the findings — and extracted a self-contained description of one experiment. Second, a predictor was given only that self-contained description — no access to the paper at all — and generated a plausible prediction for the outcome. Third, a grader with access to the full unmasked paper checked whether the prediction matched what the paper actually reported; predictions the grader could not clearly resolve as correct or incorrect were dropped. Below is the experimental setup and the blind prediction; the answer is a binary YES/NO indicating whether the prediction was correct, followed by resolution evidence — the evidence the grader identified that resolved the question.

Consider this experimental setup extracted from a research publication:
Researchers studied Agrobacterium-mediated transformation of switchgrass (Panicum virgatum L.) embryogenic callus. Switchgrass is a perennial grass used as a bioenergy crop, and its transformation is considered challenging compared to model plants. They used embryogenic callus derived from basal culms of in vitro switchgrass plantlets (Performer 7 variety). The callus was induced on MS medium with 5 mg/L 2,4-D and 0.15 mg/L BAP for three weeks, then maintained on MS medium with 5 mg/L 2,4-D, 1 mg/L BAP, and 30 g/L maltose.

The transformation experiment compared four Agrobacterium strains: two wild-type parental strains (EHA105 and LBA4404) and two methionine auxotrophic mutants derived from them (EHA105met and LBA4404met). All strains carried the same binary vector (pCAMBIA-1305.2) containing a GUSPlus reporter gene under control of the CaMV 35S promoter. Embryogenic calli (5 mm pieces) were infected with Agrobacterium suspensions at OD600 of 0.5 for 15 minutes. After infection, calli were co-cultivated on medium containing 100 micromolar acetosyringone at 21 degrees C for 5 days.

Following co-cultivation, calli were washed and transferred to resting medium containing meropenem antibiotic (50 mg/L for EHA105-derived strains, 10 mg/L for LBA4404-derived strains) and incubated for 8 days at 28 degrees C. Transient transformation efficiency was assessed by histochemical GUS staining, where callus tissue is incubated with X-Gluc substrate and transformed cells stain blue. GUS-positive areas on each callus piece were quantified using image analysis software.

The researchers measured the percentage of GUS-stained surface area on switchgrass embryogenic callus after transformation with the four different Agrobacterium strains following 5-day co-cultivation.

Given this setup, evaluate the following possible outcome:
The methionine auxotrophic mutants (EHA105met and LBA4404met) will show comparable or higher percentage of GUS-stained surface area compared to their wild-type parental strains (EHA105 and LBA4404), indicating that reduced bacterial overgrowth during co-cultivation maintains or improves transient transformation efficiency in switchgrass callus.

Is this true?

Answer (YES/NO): YES